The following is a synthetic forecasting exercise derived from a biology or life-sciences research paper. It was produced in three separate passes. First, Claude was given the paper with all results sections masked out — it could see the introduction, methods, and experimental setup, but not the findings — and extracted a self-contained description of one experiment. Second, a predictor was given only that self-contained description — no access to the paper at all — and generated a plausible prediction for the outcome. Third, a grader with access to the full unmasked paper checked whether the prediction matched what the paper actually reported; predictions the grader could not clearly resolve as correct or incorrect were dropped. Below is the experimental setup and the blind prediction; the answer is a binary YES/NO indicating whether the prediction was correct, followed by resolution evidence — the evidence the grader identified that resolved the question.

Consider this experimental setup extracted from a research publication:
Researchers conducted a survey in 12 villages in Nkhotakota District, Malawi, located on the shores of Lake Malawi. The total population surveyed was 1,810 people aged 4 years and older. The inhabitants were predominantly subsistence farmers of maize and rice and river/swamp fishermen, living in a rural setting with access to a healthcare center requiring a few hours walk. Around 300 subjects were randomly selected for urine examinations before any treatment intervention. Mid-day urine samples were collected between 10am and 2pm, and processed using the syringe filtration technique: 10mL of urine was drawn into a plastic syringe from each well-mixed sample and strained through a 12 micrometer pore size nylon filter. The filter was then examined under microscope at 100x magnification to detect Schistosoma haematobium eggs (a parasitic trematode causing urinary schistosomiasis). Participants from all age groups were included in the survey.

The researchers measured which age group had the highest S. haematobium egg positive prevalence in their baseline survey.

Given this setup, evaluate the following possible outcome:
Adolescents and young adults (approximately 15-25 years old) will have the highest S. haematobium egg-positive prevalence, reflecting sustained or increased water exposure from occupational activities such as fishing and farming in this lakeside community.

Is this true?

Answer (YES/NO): NO